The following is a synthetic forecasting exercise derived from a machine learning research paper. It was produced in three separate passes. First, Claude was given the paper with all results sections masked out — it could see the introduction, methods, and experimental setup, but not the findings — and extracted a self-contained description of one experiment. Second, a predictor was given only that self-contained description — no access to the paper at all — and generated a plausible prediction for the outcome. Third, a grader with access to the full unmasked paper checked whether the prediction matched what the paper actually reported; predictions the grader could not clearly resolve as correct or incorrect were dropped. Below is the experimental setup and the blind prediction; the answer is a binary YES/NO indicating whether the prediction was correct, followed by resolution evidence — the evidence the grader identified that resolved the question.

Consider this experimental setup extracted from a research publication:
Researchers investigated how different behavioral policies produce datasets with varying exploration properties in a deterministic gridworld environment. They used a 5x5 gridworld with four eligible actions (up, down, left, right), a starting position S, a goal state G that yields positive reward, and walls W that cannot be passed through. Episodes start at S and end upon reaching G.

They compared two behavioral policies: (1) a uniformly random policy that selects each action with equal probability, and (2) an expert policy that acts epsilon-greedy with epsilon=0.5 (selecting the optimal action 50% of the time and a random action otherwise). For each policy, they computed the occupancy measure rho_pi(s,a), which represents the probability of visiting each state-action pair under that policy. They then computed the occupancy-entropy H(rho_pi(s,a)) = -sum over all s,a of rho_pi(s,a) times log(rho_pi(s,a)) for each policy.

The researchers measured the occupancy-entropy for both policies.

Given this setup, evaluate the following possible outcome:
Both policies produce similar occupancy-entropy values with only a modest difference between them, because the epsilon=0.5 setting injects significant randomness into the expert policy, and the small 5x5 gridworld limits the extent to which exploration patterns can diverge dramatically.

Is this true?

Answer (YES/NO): NO